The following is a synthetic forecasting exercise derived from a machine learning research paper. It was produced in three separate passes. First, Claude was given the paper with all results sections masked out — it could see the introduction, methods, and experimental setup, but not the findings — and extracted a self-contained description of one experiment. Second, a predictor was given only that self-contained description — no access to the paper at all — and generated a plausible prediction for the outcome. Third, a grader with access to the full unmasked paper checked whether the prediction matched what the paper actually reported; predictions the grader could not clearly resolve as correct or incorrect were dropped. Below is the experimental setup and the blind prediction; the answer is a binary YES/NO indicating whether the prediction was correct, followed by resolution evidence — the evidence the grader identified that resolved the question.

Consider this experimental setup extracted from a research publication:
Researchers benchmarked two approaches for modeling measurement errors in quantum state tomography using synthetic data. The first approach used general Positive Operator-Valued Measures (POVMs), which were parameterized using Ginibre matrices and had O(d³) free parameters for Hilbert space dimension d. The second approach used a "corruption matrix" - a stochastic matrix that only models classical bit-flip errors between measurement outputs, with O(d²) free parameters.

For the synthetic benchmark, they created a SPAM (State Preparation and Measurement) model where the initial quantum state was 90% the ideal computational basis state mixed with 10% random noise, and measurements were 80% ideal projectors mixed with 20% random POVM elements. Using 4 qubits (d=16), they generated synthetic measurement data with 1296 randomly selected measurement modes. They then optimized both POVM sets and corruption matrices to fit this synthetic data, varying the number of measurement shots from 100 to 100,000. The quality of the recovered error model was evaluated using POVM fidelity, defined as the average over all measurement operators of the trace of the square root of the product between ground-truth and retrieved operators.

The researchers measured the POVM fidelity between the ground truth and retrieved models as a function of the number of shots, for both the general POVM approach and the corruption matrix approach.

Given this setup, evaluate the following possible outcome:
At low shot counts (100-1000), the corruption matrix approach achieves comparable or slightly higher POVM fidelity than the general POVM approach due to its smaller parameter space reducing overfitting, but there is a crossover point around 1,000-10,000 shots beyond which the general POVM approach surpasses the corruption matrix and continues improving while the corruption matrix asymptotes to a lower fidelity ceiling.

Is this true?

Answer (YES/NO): NO